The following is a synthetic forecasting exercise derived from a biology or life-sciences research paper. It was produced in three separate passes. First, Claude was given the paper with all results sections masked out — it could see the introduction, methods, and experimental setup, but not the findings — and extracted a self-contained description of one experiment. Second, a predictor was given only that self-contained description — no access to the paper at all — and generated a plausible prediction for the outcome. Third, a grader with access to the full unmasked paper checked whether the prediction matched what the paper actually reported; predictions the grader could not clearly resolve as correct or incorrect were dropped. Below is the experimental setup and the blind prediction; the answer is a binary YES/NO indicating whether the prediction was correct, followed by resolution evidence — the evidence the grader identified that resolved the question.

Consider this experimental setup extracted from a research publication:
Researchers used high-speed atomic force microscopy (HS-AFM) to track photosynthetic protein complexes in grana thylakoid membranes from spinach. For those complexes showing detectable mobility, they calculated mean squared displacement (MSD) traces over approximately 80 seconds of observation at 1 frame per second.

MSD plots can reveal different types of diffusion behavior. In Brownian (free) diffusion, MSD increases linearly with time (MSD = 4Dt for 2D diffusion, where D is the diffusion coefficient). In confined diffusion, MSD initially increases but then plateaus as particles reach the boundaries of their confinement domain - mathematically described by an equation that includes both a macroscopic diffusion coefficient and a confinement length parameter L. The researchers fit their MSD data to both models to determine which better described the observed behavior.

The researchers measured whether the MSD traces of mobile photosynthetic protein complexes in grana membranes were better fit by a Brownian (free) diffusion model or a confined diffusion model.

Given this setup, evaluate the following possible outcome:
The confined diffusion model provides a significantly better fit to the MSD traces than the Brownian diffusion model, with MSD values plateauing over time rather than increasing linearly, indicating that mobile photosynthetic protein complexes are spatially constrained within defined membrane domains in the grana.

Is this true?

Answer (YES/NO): YES